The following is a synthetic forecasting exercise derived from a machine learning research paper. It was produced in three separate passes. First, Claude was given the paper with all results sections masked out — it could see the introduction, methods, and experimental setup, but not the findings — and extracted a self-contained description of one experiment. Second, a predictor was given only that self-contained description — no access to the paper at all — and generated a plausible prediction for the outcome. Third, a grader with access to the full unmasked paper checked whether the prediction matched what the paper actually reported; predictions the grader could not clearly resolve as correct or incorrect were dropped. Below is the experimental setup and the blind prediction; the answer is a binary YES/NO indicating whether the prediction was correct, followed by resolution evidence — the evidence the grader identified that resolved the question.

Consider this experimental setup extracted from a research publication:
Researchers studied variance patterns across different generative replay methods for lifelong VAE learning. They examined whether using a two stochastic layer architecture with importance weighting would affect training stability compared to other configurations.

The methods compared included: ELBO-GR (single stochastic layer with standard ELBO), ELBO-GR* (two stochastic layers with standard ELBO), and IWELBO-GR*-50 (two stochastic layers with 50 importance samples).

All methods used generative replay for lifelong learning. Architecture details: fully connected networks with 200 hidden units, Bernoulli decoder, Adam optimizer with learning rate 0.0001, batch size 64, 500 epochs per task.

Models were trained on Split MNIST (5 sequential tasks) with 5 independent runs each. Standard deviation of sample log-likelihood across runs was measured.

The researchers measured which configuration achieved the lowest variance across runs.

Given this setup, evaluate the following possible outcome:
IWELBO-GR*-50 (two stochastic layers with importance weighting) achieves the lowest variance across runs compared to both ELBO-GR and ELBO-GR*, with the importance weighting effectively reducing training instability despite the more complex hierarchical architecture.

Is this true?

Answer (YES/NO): YES